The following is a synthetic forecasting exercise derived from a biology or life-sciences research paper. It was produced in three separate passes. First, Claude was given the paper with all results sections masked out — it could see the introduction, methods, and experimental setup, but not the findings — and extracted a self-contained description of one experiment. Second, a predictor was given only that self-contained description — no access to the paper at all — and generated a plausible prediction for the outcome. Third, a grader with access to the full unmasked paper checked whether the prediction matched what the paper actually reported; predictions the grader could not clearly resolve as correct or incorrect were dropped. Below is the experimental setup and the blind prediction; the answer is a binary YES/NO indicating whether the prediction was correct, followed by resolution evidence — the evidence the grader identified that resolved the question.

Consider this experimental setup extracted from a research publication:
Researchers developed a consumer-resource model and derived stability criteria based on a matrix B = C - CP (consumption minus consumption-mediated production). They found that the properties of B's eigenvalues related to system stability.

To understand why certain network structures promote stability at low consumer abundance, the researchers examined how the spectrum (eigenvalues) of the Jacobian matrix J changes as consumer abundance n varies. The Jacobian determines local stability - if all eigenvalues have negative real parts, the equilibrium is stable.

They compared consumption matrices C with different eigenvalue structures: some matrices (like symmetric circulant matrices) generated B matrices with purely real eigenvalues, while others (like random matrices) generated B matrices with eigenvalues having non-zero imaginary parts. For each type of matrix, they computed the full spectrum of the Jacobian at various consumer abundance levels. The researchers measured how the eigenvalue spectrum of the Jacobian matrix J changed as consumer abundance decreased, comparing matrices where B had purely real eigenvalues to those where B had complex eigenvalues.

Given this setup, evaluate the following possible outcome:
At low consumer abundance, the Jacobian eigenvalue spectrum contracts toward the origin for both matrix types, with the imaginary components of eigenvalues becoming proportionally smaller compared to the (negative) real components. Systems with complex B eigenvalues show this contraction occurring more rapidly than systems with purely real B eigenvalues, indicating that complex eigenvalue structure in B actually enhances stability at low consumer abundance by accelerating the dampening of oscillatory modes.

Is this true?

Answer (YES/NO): NO